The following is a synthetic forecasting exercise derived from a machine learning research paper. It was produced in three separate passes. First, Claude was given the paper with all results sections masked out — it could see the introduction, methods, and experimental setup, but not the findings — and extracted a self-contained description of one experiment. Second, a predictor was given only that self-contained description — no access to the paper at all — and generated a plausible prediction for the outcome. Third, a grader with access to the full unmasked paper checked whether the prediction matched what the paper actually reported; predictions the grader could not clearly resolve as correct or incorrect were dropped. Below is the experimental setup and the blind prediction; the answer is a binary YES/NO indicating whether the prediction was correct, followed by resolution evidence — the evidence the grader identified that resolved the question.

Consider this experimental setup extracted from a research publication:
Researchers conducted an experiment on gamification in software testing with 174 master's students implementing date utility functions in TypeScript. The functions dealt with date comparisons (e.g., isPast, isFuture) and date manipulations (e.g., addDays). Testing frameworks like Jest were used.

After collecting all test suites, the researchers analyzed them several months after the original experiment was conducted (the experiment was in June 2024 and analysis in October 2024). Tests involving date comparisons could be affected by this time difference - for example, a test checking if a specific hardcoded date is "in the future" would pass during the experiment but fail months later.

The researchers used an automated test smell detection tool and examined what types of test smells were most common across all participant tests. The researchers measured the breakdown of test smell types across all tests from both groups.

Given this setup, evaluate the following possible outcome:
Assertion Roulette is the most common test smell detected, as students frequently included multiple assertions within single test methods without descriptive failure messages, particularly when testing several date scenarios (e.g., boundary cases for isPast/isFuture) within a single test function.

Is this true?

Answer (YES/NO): NO